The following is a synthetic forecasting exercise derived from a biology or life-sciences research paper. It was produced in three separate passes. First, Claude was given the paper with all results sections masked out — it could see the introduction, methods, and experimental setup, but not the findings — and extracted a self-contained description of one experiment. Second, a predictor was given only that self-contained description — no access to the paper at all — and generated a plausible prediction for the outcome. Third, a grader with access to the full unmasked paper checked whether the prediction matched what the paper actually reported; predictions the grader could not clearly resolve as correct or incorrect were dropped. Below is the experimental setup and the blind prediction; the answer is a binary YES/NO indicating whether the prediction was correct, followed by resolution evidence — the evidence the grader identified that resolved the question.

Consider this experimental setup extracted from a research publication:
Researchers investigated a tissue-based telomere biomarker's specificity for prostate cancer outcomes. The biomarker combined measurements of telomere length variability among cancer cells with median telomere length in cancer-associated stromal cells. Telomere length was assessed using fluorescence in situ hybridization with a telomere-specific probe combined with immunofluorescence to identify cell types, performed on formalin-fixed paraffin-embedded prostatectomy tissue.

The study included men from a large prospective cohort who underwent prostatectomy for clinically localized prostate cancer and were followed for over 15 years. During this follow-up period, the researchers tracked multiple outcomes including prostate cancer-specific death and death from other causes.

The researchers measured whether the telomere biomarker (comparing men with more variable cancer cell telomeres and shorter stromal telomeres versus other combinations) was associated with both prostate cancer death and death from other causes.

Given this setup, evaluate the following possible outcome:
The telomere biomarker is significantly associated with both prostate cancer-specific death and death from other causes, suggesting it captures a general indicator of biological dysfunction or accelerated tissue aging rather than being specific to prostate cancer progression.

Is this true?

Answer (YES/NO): NO